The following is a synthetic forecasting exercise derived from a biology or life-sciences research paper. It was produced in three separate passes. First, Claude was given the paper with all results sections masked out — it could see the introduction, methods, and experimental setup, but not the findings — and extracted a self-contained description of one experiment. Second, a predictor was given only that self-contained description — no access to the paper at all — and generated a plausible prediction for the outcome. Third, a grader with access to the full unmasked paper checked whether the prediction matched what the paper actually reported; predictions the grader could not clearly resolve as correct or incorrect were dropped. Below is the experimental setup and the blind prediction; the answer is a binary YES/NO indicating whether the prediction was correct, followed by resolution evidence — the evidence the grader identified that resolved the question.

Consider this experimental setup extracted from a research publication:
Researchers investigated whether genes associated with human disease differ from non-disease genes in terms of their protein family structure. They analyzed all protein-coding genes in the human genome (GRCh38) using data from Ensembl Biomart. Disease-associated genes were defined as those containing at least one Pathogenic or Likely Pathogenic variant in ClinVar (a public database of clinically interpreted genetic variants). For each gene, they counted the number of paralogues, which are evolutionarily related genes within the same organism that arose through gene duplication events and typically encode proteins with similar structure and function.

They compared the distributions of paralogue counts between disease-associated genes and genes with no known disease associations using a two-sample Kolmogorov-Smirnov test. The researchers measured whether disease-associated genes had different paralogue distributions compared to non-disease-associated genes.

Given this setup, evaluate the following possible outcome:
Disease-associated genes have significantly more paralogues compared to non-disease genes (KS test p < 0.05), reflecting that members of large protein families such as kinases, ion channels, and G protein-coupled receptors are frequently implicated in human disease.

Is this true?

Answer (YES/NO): NO